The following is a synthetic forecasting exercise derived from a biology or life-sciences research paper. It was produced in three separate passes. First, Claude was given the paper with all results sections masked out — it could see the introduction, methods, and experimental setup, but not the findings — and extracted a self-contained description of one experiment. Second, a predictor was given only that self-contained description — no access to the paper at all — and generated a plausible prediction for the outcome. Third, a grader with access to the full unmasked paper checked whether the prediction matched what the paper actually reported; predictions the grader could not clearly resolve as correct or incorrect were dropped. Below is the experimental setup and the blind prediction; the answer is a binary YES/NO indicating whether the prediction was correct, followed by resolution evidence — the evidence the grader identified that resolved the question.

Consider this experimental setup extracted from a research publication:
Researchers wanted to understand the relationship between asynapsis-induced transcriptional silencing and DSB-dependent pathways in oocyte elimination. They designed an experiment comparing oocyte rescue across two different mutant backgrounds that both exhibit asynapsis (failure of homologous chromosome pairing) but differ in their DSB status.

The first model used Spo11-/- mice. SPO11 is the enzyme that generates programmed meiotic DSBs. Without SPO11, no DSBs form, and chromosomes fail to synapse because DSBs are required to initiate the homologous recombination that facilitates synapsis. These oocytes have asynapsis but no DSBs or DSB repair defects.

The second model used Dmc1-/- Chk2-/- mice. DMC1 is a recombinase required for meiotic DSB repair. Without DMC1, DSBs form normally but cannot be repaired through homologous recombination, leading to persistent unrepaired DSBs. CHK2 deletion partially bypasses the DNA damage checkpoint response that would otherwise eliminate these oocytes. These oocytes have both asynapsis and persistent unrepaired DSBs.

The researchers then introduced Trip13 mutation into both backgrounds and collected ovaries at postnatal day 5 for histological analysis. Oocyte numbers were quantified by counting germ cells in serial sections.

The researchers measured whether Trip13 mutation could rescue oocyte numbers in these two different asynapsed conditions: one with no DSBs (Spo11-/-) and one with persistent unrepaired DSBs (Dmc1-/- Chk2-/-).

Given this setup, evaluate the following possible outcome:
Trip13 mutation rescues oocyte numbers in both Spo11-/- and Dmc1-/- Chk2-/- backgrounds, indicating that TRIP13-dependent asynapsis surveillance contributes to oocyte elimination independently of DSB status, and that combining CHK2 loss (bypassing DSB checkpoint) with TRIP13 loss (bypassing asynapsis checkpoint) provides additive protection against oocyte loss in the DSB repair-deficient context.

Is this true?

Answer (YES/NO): NO